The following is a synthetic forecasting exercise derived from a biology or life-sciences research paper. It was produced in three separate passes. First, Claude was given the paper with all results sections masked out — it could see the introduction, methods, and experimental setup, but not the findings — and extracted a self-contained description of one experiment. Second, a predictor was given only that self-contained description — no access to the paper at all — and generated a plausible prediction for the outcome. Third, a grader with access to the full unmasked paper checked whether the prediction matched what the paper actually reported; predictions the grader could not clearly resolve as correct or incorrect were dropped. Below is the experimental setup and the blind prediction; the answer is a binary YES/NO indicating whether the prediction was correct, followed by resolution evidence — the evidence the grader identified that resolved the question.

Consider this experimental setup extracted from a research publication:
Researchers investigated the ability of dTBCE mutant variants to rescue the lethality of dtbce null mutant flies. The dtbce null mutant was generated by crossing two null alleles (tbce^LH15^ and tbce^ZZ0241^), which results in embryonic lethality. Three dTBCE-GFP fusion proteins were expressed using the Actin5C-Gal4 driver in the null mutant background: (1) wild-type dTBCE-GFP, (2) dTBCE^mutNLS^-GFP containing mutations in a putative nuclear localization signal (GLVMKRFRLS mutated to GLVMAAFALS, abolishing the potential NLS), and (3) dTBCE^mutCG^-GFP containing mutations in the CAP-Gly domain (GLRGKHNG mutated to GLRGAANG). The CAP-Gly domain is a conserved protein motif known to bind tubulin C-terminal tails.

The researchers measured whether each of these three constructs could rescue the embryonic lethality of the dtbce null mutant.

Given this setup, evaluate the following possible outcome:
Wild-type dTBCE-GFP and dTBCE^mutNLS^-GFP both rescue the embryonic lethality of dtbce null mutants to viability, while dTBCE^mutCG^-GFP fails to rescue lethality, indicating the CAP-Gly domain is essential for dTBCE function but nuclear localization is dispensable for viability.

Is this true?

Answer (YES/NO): YES